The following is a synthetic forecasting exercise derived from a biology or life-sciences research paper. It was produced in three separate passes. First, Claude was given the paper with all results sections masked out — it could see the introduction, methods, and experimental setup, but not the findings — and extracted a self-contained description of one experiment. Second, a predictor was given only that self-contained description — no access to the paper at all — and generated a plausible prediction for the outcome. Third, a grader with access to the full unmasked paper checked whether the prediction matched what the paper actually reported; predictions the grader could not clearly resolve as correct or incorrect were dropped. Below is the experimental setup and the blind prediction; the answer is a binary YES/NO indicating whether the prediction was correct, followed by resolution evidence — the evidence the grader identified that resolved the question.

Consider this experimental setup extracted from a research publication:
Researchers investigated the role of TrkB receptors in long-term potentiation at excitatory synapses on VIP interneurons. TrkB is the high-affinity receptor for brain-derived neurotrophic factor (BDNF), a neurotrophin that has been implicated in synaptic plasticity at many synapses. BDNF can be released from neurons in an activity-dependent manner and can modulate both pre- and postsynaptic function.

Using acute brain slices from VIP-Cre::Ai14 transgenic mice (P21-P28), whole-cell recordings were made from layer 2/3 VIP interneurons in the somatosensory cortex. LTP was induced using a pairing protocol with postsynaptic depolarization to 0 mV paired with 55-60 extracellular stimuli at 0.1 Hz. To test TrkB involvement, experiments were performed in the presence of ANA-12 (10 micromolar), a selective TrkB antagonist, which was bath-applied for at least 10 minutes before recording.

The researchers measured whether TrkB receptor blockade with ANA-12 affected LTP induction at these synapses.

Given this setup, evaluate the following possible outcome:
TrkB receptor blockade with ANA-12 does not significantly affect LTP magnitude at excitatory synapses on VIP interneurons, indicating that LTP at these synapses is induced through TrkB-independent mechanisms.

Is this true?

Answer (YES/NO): YES